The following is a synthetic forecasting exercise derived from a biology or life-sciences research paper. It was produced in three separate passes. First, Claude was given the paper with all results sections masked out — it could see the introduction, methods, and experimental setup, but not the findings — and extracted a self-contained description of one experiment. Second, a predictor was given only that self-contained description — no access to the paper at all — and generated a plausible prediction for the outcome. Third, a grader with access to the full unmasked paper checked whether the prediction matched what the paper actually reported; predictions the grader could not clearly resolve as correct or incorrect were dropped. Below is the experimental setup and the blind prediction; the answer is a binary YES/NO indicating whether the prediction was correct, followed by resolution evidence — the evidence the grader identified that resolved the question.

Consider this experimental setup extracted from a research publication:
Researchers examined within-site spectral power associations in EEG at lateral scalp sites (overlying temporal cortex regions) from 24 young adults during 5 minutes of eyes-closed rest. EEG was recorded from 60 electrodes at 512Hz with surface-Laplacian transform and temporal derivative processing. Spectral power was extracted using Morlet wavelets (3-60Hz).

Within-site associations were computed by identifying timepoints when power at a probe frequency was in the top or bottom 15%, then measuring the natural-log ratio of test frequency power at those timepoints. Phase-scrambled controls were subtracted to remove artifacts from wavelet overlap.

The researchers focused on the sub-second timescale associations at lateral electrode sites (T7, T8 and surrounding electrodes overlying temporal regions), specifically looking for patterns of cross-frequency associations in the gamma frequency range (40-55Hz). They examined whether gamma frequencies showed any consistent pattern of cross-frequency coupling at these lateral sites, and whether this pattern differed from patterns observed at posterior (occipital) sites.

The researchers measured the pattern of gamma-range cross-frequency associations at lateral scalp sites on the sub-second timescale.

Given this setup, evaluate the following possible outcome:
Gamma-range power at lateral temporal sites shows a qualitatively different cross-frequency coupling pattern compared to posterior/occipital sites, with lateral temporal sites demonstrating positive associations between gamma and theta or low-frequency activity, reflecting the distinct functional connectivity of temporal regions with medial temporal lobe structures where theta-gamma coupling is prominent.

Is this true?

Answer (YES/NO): NO